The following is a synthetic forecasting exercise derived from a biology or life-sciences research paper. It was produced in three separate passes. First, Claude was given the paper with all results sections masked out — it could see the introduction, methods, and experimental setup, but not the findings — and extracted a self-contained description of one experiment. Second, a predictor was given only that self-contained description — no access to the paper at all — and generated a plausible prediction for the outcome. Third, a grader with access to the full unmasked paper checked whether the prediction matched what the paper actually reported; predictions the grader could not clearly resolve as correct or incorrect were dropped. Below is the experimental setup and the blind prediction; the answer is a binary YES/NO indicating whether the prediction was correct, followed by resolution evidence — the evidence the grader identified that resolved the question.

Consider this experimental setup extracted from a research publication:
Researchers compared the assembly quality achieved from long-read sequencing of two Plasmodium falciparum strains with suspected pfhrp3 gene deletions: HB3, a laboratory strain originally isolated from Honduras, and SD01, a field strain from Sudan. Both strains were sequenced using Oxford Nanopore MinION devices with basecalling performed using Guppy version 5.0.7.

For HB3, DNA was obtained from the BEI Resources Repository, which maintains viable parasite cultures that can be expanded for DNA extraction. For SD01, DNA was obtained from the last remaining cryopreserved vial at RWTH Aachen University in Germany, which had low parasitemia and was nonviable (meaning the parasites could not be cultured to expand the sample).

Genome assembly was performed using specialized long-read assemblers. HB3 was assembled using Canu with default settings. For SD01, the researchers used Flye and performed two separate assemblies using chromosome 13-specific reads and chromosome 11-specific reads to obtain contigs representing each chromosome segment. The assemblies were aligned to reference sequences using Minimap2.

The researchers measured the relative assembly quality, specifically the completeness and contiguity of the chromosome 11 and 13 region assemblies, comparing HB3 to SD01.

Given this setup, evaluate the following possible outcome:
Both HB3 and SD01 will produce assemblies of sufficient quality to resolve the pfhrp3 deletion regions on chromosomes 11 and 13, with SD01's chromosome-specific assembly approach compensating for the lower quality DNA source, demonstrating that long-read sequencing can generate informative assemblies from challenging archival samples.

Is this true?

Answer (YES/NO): YES